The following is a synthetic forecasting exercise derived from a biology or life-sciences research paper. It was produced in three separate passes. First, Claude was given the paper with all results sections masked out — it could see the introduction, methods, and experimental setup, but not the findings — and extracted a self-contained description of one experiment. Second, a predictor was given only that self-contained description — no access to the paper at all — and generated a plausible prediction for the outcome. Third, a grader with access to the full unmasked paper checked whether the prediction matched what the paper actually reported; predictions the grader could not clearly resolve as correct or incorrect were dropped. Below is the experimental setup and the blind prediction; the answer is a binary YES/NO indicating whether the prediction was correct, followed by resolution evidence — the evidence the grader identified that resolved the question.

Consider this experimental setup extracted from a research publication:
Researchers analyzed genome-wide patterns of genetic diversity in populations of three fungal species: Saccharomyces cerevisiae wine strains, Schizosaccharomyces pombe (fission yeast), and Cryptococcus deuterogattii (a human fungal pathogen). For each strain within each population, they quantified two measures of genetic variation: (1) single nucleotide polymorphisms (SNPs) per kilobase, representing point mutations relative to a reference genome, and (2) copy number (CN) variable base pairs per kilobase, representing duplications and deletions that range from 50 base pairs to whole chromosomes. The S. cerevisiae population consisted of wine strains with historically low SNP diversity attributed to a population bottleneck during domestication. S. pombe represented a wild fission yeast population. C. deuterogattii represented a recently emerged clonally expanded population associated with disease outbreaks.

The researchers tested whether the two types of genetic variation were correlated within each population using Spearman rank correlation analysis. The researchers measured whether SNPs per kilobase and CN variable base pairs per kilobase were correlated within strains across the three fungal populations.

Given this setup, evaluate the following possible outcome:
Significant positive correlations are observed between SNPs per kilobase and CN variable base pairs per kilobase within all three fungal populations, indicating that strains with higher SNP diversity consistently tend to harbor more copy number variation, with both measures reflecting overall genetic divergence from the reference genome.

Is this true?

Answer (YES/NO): NO